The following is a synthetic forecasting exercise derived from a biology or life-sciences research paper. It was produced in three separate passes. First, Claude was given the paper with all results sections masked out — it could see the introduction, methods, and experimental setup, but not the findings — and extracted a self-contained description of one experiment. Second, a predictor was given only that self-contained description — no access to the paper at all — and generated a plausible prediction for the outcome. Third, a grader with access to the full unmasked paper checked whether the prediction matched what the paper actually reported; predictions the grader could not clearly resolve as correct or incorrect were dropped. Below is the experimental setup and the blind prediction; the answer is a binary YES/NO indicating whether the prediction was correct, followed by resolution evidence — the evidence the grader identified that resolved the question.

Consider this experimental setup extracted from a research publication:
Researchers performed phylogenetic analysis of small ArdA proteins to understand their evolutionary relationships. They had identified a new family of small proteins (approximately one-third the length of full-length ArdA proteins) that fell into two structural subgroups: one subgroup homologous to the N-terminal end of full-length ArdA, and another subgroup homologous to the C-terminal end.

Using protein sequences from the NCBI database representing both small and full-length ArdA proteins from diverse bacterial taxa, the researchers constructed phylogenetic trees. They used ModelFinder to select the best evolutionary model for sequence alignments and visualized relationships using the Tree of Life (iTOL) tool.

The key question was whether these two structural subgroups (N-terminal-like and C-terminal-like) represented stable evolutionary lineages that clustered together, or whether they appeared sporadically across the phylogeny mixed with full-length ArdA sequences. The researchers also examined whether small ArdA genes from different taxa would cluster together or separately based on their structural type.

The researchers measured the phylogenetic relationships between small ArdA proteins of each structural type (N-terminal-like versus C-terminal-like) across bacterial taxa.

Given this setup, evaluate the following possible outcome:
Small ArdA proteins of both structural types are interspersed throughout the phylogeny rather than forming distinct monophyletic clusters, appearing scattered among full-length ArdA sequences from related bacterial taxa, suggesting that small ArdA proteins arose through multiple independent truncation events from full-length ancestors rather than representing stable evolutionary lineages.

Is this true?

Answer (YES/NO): NO